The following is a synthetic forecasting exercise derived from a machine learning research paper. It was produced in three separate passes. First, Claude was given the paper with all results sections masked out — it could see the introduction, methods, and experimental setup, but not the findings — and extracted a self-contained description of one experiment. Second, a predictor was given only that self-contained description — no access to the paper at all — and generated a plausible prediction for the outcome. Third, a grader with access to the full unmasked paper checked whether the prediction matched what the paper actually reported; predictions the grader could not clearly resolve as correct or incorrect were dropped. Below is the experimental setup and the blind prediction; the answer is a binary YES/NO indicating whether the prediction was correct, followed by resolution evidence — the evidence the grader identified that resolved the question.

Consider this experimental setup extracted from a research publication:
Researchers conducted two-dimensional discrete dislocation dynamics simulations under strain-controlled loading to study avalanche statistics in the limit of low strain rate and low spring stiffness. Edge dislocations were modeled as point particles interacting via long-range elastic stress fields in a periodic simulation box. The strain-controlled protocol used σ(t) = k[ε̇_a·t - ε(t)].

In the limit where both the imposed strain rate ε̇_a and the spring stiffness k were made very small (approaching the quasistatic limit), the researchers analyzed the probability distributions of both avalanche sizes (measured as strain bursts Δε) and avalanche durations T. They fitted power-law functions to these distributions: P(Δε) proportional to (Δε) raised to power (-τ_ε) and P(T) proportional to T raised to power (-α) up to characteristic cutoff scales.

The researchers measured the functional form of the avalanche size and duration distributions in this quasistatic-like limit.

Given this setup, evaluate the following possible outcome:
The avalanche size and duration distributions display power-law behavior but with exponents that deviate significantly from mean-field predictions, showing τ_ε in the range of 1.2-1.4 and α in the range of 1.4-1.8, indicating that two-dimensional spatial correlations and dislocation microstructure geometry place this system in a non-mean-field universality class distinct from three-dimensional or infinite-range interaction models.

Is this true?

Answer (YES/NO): NO